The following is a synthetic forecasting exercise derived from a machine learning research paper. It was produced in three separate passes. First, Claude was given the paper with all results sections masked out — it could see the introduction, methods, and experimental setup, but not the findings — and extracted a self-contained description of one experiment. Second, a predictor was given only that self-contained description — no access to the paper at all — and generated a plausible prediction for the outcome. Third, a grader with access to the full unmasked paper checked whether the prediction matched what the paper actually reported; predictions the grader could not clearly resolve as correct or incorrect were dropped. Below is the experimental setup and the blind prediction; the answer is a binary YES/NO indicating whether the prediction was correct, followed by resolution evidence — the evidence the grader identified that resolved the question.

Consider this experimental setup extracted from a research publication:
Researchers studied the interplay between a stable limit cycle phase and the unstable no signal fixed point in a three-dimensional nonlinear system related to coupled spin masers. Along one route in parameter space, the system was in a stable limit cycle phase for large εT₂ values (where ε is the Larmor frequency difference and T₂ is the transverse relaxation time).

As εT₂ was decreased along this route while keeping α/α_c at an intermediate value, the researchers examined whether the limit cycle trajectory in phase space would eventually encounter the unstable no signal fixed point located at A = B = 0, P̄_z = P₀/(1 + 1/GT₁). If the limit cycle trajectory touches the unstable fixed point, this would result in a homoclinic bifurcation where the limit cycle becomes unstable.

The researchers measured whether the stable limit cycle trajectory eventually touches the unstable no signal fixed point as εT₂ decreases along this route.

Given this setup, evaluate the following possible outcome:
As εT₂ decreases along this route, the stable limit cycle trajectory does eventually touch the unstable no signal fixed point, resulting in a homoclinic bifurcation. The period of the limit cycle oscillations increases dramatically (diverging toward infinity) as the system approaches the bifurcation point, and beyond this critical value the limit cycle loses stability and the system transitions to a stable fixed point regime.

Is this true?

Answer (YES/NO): YES